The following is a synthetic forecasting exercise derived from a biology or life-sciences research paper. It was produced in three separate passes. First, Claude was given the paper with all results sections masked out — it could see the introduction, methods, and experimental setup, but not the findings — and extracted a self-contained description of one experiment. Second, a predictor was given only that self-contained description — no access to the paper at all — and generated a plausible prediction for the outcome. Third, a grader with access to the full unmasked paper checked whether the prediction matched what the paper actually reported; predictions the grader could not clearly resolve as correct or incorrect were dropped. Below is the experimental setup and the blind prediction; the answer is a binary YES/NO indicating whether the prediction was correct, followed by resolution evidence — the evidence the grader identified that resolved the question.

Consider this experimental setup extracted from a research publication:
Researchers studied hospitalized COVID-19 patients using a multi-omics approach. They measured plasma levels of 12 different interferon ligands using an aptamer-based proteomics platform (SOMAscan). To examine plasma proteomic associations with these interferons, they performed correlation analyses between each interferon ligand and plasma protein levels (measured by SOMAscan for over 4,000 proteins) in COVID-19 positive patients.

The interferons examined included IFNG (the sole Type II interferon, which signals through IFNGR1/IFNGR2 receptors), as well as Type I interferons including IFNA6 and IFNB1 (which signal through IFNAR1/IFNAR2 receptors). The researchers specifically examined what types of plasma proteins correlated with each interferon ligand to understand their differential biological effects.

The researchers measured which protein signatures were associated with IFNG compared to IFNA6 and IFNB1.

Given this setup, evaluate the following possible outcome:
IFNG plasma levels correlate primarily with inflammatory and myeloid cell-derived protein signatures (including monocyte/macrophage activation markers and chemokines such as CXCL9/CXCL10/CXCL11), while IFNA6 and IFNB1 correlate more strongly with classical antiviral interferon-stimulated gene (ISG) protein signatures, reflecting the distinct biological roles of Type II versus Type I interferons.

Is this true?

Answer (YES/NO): NO